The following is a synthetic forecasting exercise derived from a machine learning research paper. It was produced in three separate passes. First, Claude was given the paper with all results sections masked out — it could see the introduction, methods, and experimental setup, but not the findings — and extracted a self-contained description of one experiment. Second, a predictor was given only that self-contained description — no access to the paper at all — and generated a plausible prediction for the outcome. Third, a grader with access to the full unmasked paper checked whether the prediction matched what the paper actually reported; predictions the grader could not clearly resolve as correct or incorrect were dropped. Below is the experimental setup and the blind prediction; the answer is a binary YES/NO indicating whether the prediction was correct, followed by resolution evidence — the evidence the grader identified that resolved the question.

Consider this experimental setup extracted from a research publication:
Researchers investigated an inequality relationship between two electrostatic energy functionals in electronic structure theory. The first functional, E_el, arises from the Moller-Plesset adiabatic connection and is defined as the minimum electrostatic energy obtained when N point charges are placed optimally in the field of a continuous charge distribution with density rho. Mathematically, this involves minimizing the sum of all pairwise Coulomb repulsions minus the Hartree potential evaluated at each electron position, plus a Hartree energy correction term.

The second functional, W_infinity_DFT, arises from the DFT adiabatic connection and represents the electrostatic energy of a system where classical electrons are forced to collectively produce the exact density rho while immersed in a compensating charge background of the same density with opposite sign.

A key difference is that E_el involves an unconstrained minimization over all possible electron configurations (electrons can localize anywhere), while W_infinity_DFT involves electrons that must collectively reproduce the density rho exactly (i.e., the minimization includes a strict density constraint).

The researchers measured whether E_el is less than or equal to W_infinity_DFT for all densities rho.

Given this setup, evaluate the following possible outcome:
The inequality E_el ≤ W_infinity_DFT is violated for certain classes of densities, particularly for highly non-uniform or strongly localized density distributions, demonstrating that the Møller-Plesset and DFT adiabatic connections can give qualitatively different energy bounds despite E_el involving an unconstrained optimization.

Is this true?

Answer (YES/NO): NO